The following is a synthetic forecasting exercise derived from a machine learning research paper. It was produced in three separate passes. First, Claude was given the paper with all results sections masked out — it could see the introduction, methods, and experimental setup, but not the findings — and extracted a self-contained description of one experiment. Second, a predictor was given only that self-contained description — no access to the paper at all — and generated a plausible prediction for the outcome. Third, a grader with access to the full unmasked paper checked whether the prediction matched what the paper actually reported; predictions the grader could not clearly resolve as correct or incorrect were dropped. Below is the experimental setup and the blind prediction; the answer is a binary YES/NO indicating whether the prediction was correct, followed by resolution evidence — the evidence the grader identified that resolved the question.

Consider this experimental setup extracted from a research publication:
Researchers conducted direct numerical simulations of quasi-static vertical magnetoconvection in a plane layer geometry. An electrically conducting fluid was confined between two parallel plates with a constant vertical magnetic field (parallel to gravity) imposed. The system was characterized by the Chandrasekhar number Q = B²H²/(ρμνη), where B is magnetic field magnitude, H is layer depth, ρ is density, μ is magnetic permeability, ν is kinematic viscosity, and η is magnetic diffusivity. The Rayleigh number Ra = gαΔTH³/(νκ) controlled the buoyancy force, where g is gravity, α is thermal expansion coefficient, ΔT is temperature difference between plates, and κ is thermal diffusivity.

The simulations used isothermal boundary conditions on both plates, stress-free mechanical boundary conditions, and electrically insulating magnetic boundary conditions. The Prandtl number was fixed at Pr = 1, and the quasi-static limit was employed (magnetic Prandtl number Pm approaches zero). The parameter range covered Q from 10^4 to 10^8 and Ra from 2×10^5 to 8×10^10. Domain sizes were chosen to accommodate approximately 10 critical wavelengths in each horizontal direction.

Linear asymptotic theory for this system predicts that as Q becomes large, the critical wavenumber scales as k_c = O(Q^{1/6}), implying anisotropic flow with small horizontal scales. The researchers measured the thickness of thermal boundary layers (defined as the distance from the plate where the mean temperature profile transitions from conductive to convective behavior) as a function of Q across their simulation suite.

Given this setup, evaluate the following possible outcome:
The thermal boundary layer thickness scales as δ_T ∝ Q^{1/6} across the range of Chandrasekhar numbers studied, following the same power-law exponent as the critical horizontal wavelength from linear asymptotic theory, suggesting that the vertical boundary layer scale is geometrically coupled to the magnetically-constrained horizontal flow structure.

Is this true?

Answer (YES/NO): NO